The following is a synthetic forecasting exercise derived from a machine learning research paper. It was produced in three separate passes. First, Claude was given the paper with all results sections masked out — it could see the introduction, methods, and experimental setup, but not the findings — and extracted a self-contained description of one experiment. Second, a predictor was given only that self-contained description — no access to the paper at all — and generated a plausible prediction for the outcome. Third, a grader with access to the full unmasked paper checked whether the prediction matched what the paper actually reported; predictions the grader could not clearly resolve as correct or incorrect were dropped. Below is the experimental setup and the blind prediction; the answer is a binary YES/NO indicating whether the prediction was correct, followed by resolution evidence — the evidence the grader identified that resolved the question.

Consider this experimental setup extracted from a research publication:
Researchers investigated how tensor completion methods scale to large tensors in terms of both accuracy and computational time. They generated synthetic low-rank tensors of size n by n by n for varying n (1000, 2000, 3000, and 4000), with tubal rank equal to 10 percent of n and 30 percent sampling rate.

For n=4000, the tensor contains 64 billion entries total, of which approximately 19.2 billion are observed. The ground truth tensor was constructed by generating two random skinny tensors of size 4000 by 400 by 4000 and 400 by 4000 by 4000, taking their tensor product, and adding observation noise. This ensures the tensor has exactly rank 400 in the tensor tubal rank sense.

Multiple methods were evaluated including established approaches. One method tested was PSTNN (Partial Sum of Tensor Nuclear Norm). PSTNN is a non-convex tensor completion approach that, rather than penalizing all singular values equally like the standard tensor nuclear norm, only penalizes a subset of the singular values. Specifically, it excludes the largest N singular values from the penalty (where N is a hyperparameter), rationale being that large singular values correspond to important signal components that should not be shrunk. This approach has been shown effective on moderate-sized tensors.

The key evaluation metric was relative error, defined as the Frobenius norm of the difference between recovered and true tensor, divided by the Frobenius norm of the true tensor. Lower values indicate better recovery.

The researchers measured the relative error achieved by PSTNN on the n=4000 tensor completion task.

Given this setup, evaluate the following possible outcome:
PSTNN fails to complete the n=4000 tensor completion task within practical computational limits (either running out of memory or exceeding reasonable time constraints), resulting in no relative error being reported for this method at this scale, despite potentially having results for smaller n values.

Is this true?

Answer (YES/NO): NO